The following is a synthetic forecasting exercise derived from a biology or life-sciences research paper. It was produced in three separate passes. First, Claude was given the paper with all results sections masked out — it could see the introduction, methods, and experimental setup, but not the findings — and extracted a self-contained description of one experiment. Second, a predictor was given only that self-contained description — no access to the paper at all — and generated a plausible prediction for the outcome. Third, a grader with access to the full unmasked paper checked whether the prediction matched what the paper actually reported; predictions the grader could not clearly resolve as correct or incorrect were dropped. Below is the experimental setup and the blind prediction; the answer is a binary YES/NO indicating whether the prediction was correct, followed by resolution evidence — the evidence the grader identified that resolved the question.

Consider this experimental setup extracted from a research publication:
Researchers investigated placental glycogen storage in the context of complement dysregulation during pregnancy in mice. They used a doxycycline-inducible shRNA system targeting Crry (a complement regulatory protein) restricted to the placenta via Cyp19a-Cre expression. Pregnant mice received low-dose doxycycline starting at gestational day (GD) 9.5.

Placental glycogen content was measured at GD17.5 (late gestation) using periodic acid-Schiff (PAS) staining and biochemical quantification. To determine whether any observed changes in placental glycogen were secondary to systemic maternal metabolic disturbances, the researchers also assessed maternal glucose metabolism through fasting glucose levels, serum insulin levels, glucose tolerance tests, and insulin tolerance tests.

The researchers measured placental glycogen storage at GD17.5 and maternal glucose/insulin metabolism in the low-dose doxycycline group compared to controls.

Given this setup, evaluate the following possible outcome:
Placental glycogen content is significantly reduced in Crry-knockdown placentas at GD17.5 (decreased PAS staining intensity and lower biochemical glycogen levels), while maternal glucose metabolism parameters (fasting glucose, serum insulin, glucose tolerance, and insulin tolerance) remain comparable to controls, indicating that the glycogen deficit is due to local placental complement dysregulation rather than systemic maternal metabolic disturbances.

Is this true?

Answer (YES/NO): YES